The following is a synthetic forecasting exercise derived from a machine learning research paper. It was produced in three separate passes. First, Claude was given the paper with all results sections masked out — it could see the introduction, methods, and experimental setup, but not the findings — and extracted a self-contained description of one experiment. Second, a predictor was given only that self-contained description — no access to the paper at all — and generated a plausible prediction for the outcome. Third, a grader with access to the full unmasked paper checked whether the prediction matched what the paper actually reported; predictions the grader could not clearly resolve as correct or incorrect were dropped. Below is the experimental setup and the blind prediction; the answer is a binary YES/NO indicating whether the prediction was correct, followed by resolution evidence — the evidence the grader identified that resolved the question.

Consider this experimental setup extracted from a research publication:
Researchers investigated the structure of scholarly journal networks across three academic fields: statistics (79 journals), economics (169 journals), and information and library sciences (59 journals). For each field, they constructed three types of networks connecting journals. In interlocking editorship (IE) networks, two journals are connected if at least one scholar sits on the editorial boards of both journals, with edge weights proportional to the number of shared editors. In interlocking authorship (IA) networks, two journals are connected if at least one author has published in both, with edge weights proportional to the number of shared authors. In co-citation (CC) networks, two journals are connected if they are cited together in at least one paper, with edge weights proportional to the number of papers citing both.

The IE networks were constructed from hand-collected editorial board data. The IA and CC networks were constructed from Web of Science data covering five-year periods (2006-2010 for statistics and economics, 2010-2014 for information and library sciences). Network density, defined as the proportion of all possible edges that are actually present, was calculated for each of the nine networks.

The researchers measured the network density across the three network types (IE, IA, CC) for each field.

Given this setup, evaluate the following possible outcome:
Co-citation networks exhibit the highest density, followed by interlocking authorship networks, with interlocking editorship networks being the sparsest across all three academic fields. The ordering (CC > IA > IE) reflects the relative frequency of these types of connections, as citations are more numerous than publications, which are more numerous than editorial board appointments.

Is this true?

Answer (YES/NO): NO